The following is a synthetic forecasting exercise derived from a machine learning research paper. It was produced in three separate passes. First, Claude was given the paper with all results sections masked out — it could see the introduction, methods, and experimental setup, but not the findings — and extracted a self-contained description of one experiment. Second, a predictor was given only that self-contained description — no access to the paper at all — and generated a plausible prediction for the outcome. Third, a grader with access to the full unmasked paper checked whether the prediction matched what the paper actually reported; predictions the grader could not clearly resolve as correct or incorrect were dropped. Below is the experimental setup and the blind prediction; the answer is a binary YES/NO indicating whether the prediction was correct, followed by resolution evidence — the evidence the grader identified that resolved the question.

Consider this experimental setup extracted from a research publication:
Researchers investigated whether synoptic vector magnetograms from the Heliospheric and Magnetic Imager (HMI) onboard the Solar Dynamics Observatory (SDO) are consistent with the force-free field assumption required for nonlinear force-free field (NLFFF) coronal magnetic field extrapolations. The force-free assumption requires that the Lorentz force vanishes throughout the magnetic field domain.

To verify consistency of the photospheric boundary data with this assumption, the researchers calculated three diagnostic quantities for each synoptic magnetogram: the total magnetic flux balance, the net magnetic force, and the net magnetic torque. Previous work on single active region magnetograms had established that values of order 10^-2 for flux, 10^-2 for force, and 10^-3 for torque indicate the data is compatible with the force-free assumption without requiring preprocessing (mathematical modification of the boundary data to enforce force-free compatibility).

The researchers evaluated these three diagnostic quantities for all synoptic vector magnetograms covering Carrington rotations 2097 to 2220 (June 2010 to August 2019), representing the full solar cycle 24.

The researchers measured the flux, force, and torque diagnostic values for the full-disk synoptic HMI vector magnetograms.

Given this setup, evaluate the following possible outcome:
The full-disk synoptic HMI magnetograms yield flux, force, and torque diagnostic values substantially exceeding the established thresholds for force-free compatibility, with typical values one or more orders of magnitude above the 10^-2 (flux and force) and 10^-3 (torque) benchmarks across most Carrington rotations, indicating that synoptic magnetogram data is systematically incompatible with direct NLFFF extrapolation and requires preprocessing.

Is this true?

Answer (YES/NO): NO